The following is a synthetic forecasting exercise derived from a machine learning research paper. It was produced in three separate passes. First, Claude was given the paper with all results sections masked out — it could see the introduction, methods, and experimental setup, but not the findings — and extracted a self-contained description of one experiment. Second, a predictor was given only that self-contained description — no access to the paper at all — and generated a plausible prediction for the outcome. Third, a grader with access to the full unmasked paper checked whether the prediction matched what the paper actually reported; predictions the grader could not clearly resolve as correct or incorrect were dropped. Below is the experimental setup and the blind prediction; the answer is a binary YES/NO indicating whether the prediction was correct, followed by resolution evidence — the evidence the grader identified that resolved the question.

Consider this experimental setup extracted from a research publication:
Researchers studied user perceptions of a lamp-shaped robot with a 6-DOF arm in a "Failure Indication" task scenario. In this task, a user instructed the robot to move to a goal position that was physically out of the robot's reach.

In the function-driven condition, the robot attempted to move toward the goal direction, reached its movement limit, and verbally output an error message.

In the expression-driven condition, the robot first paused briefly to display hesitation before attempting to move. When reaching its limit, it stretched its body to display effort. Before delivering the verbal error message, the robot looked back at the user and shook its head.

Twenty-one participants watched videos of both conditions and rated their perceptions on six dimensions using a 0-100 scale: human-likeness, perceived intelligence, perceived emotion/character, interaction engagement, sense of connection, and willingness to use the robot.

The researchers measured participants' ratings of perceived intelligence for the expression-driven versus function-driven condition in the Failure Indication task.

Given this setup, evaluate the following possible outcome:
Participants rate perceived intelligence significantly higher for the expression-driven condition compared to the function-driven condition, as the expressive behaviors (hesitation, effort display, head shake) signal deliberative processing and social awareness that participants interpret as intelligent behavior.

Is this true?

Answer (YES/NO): NO